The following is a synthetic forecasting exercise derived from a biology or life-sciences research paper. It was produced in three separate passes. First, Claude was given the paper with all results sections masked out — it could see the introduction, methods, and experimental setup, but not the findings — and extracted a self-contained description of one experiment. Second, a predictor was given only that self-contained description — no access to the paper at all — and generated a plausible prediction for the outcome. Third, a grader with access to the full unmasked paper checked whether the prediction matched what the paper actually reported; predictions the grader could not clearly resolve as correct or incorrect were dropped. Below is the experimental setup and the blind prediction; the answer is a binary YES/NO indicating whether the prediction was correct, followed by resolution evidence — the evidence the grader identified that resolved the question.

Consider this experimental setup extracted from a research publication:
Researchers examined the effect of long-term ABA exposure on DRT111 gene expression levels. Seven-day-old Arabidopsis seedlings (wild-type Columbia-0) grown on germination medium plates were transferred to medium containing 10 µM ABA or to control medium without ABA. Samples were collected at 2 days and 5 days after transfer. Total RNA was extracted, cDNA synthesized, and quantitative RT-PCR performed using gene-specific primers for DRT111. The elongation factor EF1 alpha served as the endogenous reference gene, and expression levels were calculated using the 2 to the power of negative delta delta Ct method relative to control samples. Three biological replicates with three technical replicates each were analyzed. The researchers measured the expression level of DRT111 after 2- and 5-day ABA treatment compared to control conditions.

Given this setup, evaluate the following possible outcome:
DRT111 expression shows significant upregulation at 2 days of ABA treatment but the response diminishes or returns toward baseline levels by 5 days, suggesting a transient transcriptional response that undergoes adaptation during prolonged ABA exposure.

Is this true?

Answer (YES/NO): NO